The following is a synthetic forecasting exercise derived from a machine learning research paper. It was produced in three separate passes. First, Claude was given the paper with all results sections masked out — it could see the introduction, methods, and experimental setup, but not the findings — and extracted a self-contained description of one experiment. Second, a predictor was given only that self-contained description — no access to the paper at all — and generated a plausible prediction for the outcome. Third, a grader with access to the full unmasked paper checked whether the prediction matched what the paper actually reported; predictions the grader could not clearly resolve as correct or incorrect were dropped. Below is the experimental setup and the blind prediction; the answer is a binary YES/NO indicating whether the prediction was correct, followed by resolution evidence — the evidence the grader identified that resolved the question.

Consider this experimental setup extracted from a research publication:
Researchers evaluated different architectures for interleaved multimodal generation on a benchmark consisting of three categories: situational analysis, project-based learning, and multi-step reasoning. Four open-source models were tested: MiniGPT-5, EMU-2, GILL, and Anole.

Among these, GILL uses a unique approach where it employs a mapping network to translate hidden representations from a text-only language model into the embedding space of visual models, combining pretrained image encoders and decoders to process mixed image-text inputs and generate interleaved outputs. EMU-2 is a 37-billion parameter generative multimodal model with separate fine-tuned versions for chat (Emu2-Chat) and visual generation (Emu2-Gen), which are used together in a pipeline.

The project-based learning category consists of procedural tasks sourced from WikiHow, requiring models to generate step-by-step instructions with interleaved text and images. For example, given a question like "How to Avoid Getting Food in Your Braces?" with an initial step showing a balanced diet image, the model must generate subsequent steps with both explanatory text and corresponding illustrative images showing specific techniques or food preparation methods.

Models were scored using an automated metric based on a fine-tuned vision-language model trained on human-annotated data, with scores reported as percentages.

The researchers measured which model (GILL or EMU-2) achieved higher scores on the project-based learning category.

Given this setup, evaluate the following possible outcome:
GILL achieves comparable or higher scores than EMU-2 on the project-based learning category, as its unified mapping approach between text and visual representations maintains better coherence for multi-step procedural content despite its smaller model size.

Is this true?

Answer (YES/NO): YES